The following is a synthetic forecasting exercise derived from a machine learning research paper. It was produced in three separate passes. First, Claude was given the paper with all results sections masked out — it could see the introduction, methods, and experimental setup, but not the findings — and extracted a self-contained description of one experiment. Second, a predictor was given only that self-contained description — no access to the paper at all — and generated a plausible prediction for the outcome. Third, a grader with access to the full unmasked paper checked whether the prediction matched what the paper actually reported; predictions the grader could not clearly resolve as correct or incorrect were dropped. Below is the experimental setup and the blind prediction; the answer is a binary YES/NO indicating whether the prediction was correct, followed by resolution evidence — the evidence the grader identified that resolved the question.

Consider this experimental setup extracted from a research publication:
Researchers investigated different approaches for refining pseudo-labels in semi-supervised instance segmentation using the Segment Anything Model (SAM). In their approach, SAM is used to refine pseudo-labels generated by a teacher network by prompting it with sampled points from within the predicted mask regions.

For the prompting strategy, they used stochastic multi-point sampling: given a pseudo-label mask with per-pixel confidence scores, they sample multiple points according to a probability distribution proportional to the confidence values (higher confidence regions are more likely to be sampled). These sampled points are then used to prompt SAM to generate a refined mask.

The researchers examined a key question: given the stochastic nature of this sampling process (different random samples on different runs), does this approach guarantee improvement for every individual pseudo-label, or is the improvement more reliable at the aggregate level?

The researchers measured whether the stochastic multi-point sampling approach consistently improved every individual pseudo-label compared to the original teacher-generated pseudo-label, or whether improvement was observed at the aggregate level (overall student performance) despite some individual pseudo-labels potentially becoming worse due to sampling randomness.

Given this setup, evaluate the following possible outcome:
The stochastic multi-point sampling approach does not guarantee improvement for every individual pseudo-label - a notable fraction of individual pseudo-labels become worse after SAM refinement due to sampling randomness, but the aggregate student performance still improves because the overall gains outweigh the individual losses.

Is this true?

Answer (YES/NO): YES